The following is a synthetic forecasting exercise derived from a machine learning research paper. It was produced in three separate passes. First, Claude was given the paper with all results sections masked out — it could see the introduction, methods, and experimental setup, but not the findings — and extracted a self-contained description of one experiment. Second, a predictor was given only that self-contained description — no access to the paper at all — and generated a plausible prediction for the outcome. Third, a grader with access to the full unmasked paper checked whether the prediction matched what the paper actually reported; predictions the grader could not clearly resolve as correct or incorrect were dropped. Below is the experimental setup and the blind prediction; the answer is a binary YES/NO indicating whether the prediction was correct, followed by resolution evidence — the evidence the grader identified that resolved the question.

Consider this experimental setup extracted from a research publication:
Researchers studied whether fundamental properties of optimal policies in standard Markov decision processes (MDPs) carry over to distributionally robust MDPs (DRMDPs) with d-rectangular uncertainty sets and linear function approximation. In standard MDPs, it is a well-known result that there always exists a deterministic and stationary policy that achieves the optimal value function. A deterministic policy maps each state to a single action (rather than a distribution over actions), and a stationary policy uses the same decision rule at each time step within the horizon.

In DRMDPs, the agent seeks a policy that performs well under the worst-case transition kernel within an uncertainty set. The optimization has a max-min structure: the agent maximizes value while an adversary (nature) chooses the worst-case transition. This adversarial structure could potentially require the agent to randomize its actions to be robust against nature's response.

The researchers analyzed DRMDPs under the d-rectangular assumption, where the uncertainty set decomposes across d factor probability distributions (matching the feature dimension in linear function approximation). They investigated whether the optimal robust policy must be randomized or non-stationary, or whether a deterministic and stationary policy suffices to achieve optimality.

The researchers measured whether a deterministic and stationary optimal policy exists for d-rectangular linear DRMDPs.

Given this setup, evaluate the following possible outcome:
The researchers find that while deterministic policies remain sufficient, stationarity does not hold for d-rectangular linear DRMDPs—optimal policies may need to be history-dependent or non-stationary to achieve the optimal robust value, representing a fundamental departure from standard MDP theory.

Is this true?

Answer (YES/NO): NO